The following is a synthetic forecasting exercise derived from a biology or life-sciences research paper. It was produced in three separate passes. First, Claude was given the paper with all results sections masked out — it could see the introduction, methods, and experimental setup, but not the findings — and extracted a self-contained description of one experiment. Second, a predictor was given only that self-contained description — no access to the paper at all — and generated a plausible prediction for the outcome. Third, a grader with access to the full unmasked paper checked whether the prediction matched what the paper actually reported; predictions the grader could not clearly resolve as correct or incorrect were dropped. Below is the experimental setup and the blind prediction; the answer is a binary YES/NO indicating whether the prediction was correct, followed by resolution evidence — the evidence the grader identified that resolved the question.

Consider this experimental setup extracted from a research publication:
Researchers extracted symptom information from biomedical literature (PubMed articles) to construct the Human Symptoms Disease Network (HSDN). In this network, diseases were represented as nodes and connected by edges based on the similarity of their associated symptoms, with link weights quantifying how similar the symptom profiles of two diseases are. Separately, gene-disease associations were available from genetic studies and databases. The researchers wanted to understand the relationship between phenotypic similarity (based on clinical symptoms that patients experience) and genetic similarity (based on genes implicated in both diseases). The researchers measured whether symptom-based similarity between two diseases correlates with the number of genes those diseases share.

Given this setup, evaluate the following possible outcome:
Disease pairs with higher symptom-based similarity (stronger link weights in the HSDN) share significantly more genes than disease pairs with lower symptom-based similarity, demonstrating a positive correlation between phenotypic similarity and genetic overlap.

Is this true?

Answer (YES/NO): YES